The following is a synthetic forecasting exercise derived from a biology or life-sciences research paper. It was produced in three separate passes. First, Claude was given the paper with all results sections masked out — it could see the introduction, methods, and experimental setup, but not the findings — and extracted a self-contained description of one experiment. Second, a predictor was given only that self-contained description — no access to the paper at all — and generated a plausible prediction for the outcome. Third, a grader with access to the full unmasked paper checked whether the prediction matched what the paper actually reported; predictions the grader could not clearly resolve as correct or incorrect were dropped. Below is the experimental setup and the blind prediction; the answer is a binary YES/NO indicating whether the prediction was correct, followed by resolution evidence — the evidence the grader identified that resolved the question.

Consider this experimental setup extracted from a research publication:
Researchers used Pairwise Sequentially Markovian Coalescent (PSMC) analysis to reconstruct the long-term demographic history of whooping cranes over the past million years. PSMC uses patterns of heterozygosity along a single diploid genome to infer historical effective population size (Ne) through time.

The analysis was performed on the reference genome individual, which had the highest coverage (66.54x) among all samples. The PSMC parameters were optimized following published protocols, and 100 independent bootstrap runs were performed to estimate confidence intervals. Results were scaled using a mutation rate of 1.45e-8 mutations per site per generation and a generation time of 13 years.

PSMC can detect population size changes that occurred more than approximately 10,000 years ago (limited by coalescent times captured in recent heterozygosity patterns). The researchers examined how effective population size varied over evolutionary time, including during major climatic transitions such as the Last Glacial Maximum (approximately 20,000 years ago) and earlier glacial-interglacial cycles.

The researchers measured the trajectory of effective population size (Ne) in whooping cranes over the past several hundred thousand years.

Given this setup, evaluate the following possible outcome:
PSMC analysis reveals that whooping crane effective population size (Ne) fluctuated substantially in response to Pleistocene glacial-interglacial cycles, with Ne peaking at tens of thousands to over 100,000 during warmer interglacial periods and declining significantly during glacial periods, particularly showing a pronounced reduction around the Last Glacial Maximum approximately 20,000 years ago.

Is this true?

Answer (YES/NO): NO